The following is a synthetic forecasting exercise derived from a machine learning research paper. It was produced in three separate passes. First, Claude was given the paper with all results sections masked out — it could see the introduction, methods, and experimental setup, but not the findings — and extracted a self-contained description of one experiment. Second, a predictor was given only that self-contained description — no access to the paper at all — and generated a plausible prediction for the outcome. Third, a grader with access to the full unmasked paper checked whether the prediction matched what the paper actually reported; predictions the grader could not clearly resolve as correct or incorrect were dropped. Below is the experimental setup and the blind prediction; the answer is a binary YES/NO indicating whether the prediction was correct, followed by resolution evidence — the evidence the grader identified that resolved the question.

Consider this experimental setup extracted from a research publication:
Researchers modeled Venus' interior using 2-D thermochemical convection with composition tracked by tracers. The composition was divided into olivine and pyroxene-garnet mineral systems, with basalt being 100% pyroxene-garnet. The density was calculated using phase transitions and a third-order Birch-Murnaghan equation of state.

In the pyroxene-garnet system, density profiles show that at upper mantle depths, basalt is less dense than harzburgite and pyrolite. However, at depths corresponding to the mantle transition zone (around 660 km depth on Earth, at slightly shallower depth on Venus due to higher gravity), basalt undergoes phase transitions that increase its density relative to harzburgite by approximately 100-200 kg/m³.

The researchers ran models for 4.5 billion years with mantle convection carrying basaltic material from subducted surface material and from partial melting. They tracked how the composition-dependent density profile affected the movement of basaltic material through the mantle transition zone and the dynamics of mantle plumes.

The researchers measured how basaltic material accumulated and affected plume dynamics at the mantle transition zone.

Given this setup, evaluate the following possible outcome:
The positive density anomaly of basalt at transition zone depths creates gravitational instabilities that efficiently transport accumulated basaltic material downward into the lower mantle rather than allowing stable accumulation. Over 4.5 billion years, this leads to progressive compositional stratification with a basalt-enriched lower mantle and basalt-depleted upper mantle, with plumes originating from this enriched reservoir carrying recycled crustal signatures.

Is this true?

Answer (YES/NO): NO